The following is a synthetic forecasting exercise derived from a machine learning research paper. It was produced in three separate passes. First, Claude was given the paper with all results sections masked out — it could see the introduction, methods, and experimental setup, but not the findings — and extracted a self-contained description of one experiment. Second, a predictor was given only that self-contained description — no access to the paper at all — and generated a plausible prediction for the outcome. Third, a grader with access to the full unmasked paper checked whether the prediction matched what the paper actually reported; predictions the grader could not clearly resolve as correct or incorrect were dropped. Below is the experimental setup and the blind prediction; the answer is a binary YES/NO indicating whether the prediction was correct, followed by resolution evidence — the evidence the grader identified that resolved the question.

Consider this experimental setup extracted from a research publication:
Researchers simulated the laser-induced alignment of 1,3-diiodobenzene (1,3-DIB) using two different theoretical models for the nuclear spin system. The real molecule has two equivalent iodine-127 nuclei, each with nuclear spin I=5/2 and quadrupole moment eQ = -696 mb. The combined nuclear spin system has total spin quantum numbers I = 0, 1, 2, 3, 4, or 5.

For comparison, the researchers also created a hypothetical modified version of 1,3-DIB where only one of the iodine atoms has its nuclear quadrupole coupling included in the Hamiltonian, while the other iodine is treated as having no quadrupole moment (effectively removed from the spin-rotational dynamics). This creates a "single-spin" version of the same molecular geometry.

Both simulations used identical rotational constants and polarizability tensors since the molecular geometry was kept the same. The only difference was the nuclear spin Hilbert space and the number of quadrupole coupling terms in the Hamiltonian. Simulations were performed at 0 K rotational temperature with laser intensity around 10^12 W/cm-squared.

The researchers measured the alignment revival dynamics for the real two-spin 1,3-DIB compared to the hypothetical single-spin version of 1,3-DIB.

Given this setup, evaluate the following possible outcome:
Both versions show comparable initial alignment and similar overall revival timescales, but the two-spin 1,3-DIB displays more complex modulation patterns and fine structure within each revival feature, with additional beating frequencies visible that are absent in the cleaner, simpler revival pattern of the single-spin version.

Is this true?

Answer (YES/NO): NO